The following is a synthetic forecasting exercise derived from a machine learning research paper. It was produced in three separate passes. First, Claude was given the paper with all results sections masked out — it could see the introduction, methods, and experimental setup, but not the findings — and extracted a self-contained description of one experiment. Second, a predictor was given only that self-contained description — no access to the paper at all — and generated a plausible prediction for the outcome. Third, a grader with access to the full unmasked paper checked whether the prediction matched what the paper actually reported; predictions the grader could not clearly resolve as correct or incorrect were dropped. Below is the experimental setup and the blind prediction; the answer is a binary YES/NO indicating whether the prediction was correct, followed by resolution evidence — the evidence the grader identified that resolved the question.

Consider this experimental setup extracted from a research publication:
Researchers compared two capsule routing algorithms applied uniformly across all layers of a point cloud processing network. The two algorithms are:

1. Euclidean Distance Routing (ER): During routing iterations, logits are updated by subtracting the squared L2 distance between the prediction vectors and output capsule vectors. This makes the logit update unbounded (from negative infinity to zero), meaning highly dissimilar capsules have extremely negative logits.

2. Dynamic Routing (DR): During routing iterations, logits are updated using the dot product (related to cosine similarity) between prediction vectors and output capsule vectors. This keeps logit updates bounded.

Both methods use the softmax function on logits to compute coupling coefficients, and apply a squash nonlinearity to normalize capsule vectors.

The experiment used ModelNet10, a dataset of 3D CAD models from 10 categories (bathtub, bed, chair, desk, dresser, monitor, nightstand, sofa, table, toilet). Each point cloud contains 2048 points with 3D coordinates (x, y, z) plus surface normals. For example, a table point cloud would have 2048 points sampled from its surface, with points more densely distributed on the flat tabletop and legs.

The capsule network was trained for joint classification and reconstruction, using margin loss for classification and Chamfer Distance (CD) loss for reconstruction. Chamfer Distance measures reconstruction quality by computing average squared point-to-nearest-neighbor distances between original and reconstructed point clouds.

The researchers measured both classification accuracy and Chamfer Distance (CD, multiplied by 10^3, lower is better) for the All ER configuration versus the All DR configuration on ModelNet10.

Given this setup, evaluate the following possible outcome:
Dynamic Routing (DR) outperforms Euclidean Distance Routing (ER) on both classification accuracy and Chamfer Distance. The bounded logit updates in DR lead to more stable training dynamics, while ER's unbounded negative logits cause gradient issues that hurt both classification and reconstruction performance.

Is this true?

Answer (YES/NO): NO